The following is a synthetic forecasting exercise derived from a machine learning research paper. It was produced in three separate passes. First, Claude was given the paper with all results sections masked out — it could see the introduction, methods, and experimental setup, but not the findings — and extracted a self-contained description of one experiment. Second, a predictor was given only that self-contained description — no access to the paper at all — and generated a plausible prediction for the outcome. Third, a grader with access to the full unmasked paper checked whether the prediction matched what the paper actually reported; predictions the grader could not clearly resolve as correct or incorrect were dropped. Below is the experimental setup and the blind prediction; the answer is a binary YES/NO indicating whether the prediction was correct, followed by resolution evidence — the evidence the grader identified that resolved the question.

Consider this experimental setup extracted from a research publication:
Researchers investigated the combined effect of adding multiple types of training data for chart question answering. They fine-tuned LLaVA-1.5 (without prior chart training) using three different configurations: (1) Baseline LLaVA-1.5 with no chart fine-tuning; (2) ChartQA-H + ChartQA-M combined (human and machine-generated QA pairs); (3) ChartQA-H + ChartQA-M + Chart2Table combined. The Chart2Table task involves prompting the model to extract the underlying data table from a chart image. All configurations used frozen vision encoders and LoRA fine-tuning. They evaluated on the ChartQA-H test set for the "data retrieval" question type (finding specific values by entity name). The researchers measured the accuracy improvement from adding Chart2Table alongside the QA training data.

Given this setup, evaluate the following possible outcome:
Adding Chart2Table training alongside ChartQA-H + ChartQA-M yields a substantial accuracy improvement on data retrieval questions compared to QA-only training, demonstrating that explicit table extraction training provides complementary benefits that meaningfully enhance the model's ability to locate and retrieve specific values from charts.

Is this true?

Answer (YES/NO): NO